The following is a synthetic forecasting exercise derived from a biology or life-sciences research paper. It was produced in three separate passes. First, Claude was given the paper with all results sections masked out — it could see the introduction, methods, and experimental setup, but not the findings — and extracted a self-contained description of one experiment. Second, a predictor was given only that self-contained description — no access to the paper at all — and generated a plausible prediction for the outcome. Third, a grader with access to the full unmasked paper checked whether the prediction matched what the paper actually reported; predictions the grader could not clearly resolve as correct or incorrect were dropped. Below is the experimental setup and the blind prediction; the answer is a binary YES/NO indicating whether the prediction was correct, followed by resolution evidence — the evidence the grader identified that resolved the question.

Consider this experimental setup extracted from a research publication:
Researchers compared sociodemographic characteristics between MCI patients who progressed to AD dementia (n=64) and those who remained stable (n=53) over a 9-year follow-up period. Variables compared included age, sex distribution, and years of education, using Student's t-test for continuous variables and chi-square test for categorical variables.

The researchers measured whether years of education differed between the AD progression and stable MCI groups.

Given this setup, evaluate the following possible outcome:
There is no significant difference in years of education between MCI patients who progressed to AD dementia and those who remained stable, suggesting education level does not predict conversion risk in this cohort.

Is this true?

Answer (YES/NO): NO